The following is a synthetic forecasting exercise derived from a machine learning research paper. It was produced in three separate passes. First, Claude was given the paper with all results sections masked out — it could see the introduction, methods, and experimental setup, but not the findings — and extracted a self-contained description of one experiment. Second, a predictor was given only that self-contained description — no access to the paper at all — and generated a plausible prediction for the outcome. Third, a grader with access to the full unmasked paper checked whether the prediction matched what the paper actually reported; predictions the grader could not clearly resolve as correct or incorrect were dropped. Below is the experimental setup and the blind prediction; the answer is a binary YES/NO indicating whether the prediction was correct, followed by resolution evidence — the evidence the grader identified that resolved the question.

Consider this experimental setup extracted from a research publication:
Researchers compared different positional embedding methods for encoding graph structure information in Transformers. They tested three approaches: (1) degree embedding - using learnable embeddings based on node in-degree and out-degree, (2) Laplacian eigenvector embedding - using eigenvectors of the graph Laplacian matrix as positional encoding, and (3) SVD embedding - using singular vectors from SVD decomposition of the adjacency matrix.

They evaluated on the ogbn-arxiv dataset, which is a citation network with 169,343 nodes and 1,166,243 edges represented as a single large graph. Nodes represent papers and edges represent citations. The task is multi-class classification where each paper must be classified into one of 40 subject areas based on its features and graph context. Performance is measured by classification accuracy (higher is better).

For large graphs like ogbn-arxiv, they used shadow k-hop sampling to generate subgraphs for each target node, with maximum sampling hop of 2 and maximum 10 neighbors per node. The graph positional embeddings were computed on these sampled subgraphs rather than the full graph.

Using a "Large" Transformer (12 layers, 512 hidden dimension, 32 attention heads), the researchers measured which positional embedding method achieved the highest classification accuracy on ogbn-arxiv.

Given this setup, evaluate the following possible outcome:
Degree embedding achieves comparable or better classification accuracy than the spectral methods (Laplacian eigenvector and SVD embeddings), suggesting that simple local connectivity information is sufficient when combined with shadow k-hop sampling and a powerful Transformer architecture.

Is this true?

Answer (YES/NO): NO